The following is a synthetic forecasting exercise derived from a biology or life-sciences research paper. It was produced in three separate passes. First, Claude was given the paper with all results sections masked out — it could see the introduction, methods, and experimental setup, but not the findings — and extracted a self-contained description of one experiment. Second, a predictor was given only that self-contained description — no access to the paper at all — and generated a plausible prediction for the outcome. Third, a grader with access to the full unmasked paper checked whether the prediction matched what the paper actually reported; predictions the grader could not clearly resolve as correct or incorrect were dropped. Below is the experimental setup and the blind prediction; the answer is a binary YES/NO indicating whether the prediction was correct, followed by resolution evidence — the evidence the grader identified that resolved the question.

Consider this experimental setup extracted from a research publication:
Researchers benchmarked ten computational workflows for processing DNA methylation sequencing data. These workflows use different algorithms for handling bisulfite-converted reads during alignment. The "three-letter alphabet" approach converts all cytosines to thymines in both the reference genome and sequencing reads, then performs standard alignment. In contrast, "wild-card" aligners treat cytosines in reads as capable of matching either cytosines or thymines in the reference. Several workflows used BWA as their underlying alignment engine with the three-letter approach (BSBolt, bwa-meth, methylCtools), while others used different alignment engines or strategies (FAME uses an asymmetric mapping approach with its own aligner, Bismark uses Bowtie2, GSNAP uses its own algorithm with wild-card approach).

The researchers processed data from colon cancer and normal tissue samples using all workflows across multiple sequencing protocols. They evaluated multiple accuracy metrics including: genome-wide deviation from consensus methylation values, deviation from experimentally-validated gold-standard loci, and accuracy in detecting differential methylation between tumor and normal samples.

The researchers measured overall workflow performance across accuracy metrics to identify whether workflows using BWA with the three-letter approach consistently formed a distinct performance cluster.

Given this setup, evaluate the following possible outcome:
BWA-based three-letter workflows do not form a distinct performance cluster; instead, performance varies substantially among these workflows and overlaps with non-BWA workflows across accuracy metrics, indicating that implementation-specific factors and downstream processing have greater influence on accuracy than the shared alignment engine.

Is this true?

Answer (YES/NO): NO